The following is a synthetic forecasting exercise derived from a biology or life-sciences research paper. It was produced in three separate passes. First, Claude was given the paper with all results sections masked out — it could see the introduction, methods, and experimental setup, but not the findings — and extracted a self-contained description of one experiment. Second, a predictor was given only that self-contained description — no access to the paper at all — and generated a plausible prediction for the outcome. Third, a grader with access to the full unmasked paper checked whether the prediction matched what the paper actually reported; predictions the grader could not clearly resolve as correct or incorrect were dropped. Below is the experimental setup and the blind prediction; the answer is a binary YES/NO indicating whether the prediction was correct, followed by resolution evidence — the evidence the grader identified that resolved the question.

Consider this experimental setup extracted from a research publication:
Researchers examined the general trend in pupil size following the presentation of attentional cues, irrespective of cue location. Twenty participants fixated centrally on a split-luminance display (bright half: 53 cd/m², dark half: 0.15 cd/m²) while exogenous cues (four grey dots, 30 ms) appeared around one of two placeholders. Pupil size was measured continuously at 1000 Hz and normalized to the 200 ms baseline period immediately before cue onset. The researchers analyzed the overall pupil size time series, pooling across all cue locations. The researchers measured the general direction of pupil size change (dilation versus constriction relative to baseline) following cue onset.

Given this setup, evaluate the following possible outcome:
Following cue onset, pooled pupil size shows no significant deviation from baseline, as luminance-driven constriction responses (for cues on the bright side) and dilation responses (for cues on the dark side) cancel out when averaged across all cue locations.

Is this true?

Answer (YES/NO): NO